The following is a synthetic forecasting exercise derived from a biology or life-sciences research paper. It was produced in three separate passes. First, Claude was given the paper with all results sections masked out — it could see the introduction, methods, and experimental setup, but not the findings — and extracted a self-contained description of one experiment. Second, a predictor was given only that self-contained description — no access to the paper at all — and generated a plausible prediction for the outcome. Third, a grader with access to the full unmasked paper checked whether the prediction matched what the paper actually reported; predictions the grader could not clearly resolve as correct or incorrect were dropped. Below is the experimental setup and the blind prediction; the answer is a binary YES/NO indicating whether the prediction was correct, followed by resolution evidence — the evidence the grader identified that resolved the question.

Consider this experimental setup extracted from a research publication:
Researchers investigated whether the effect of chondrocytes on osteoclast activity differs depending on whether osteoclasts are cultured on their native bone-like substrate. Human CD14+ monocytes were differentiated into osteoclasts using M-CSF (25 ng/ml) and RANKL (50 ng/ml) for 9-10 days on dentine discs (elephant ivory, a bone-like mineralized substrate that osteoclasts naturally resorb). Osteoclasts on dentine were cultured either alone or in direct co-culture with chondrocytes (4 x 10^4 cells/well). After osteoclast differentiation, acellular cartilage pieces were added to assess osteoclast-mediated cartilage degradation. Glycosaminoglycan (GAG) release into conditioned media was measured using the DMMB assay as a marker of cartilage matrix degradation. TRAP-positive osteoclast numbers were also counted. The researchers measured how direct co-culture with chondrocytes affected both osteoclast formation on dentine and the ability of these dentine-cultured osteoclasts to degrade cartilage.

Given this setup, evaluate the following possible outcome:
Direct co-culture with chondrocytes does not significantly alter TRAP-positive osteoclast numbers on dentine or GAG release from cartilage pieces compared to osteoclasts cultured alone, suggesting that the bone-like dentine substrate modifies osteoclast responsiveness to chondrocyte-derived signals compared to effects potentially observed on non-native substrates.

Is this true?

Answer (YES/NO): NO